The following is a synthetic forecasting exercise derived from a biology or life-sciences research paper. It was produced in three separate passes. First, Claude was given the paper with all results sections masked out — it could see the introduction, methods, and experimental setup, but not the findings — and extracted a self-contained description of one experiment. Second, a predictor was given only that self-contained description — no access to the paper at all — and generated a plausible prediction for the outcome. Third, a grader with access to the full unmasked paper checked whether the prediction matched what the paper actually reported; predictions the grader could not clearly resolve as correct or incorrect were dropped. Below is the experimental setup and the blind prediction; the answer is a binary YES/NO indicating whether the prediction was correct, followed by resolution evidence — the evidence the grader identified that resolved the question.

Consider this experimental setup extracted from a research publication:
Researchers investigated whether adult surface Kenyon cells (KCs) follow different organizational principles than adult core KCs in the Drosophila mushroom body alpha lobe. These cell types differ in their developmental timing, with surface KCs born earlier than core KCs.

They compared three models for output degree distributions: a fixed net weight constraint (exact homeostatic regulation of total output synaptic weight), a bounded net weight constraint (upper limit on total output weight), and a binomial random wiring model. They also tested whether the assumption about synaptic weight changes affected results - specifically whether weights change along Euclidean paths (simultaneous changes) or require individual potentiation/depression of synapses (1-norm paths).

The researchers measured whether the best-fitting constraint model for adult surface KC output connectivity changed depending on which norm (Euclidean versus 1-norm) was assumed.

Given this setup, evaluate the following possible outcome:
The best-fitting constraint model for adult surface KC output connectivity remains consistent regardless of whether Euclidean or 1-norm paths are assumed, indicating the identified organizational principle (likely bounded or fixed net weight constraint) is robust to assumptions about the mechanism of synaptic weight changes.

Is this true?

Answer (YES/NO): NO